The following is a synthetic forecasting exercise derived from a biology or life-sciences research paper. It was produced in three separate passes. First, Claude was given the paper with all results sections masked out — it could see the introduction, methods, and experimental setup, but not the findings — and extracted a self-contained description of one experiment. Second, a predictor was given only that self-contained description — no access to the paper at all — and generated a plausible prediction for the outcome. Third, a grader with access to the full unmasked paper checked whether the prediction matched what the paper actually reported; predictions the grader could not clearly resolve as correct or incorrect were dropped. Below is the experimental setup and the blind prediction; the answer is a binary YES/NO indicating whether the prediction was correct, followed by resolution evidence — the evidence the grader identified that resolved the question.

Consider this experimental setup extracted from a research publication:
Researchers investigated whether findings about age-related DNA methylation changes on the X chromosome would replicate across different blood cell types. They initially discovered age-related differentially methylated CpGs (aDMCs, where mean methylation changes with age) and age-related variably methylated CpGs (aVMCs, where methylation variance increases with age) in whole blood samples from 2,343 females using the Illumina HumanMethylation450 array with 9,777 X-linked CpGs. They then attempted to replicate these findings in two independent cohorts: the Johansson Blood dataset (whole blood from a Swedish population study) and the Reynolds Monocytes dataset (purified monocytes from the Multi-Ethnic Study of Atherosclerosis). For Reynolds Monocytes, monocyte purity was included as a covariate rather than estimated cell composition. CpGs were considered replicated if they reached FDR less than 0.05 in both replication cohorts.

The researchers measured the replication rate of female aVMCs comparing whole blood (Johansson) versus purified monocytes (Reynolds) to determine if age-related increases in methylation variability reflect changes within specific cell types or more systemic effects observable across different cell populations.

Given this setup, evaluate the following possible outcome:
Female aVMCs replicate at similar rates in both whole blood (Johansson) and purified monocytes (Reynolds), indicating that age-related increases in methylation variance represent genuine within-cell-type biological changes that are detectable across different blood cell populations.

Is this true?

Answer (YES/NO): YES